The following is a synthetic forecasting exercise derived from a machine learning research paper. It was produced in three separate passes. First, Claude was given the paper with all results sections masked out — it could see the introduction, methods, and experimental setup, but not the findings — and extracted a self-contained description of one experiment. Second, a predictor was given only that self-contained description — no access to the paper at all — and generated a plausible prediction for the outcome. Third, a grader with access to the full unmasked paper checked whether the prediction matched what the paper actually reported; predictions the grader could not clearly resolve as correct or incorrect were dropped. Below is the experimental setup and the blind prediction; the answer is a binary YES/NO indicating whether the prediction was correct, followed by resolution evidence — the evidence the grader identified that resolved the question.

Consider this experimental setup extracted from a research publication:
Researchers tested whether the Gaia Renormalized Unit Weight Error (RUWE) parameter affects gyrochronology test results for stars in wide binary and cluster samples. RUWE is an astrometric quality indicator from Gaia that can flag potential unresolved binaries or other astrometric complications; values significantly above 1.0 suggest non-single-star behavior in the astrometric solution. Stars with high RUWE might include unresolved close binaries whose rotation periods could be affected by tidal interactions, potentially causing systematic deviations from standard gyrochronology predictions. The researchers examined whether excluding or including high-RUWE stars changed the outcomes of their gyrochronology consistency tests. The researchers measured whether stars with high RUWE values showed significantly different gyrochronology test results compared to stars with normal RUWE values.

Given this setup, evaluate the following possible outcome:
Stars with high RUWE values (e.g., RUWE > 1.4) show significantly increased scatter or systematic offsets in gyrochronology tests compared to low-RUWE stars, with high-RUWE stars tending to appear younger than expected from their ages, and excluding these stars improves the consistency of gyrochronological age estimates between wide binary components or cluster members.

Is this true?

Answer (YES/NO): NO